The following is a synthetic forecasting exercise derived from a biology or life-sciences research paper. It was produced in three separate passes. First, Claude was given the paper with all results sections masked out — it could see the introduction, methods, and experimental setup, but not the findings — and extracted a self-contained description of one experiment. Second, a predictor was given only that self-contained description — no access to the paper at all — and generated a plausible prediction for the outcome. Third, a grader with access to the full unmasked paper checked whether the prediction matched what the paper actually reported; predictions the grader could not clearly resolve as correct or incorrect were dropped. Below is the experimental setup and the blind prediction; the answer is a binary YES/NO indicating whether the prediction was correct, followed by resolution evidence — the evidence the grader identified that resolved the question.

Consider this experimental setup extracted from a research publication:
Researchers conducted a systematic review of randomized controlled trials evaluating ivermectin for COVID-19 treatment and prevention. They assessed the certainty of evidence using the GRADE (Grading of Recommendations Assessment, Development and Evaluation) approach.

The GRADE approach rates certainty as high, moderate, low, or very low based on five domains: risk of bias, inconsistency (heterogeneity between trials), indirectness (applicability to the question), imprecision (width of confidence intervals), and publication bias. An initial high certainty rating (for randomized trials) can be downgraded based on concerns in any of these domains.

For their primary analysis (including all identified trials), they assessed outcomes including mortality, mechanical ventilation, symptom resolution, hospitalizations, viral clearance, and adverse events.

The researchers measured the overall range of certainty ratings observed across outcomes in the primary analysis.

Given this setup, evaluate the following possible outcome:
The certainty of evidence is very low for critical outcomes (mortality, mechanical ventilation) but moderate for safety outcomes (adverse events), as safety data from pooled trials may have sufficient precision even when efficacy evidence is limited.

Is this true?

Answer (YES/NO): NO